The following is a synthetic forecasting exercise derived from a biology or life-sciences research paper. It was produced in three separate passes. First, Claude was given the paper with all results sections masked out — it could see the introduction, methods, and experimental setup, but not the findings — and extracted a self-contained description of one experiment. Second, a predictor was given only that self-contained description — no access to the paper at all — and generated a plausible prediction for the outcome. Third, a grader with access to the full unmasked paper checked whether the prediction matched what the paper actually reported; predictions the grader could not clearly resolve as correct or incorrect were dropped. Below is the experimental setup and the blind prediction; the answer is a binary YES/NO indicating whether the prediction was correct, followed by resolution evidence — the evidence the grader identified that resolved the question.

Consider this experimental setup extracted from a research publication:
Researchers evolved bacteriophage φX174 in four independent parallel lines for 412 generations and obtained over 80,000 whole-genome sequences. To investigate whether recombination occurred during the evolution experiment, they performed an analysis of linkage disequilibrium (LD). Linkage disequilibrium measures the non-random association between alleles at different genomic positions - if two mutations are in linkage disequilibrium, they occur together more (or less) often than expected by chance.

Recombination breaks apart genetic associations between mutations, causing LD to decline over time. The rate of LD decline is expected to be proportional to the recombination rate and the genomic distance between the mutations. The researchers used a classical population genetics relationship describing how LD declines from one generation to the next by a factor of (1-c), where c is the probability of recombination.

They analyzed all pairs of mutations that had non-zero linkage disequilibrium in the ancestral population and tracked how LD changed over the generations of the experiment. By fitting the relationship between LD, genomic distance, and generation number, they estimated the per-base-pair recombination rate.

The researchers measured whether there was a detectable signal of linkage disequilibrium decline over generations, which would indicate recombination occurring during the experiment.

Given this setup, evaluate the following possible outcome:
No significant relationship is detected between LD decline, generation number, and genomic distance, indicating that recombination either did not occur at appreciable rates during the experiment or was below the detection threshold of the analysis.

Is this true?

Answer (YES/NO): YES